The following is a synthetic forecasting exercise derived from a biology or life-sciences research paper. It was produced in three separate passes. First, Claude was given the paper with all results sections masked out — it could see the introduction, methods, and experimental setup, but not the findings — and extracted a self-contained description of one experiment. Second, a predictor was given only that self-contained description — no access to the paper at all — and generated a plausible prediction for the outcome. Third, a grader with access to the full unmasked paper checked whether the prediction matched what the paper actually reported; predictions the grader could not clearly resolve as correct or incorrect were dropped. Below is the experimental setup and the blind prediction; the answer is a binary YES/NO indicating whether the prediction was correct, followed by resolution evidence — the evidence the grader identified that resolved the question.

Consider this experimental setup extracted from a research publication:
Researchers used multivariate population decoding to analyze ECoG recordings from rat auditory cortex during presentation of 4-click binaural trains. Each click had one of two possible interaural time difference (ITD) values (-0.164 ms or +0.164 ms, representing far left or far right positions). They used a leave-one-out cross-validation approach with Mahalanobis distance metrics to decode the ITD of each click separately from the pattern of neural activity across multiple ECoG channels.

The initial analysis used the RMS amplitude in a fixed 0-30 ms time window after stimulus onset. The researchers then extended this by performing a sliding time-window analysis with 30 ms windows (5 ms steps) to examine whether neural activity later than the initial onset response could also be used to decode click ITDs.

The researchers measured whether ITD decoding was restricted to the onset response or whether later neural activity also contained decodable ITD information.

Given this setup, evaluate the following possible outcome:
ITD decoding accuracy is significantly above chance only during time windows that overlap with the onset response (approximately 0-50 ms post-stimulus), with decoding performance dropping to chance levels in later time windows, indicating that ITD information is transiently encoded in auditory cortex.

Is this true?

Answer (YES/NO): NO